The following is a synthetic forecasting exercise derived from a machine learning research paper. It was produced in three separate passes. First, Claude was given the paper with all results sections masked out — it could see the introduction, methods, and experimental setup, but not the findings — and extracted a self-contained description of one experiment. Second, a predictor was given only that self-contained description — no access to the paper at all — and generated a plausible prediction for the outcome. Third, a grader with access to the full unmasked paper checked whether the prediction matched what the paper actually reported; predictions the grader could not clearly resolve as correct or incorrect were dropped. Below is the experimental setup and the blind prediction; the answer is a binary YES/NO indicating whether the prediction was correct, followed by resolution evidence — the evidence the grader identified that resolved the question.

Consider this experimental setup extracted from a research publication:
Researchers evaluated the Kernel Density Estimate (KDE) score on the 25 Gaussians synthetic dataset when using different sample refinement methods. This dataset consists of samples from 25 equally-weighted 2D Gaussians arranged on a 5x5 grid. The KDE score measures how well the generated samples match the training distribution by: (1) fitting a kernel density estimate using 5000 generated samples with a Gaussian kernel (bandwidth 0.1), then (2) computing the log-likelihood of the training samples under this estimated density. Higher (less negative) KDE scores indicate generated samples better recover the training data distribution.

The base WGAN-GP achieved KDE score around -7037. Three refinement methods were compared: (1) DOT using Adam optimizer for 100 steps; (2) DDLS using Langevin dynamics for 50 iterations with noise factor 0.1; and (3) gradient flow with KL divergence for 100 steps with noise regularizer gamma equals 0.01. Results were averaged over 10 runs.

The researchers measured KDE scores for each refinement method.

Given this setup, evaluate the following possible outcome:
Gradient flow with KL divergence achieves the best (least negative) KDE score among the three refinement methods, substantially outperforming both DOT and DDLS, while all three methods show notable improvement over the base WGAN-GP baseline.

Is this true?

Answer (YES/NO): NO